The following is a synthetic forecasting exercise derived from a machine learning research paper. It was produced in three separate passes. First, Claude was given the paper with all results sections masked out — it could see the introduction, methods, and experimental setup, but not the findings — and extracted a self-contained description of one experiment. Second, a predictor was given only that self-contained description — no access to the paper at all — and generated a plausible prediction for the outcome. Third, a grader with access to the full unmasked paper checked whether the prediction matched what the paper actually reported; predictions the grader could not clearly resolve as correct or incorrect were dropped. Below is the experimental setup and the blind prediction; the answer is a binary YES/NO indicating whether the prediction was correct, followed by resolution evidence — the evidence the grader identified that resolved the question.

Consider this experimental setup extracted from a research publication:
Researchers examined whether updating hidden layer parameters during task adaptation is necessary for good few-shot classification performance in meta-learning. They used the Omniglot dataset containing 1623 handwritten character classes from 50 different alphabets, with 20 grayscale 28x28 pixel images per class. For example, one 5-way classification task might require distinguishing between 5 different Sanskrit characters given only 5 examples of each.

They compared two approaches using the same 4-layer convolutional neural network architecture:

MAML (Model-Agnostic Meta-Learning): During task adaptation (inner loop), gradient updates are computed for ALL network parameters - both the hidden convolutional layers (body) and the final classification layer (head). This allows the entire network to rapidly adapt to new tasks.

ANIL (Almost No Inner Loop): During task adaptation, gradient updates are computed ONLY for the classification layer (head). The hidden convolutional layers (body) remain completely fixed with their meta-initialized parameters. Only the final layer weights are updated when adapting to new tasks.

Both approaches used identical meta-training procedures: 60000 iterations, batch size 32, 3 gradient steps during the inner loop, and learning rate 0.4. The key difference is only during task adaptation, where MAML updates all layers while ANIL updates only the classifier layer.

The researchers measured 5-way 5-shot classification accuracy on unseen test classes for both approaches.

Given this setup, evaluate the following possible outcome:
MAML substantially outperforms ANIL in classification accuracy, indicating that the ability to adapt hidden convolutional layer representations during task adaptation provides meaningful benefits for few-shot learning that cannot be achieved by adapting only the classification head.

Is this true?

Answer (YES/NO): NO